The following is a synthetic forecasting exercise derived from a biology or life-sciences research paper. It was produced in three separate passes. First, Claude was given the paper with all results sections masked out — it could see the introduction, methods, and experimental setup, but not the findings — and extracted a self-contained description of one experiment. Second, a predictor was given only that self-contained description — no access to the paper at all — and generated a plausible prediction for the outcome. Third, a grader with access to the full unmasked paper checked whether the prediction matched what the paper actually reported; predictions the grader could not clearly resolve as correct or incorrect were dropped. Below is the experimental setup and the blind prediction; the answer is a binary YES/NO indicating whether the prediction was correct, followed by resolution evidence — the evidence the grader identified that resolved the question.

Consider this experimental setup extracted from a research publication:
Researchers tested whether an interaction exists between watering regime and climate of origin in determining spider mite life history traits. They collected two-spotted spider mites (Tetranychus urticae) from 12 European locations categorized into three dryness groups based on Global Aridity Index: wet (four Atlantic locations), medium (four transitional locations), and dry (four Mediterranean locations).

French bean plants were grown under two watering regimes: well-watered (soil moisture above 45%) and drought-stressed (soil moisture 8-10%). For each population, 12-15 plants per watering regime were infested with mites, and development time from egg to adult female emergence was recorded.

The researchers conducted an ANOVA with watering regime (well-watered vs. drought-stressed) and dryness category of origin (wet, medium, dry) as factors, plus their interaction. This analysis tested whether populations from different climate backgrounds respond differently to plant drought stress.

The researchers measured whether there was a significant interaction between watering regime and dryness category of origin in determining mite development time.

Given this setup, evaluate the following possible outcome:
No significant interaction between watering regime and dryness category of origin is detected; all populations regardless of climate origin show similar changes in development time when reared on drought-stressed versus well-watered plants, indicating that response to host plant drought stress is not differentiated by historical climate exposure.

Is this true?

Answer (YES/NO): NO